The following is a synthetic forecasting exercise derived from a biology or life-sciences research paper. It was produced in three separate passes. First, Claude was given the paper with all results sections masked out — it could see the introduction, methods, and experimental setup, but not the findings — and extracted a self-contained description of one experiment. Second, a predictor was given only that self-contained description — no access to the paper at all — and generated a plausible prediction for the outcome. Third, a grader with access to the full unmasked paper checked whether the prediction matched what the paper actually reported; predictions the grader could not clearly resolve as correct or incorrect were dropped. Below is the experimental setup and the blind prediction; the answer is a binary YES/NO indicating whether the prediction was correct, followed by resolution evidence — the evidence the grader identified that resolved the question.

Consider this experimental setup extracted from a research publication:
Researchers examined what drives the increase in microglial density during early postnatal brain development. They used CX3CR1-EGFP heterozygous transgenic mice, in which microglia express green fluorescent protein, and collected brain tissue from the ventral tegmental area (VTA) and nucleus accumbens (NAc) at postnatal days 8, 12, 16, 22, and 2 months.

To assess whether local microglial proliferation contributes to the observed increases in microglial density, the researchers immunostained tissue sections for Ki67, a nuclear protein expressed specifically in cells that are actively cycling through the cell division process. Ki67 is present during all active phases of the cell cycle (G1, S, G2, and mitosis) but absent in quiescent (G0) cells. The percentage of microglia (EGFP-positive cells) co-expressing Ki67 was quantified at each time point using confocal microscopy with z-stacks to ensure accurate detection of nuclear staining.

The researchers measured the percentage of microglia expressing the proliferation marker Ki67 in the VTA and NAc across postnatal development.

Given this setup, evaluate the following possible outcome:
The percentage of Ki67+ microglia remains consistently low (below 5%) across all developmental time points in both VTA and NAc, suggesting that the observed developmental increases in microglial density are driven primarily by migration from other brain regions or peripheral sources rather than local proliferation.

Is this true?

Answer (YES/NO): NO